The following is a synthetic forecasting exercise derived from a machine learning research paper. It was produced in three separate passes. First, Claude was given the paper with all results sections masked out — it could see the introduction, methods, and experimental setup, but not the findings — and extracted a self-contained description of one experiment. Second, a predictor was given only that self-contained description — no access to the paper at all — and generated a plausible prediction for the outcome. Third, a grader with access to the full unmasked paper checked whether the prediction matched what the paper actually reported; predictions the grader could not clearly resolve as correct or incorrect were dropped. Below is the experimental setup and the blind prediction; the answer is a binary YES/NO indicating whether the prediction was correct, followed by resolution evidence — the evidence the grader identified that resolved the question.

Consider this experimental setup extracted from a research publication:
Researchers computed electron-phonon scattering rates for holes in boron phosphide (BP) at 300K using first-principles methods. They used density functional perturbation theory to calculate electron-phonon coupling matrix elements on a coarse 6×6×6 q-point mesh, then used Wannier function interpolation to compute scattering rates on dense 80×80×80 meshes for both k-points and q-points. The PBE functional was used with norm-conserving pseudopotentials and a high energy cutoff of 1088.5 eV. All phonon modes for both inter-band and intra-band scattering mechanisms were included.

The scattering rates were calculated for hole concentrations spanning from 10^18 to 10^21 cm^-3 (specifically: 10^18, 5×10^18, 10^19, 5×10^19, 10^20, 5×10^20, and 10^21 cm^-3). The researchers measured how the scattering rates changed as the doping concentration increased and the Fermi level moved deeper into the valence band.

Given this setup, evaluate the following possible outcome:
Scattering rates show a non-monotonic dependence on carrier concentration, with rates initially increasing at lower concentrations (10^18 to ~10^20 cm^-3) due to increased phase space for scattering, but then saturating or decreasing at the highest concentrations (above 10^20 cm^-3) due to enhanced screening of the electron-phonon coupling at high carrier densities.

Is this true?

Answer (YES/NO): NO